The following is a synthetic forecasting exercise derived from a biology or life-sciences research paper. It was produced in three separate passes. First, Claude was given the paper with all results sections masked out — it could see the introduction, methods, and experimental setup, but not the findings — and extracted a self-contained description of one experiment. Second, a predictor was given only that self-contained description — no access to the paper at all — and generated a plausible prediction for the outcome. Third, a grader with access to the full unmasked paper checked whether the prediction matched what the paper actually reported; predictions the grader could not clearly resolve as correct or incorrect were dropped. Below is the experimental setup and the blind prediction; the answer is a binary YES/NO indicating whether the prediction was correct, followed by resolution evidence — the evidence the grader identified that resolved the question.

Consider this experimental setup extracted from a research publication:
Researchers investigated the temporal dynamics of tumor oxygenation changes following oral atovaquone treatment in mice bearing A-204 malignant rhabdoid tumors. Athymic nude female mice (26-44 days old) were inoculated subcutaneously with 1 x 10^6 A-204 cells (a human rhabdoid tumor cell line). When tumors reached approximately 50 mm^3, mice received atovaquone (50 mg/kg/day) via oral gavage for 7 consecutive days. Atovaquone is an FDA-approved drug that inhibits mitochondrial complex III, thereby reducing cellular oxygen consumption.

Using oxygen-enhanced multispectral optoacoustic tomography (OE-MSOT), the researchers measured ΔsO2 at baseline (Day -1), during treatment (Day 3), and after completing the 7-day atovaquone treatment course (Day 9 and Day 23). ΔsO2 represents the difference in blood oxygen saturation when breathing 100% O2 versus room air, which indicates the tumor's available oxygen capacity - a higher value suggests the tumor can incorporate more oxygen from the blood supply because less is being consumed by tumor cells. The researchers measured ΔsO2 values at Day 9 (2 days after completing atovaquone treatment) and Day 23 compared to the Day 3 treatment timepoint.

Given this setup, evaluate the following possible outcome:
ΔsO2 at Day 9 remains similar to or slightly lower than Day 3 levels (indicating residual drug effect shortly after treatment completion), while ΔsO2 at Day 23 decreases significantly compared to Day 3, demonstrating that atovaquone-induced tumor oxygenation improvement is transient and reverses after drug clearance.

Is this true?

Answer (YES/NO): NO